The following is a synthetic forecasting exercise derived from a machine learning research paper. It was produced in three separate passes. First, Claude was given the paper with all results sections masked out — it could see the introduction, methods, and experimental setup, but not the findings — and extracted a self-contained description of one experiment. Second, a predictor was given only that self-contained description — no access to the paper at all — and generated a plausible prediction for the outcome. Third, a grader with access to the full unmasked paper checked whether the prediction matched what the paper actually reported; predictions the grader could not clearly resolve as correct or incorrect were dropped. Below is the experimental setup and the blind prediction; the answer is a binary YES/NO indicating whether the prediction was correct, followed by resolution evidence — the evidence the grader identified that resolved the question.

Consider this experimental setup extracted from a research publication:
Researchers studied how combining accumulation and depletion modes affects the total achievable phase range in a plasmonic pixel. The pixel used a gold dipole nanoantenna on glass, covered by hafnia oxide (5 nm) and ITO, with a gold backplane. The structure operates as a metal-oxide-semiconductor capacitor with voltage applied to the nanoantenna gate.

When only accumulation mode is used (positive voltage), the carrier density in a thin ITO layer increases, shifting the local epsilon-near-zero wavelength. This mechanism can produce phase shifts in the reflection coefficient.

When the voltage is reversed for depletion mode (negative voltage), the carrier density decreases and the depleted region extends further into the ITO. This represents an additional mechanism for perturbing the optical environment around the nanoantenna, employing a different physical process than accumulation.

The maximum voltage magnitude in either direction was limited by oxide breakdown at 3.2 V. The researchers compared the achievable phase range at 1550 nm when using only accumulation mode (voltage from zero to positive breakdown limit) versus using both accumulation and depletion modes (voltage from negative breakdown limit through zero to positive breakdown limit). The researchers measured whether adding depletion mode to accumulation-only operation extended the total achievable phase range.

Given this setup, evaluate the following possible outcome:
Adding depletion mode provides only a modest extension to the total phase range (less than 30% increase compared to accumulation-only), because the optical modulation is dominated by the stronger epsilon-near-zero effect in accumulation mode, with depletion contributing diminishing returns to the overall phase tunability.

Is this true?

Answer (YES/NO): YES